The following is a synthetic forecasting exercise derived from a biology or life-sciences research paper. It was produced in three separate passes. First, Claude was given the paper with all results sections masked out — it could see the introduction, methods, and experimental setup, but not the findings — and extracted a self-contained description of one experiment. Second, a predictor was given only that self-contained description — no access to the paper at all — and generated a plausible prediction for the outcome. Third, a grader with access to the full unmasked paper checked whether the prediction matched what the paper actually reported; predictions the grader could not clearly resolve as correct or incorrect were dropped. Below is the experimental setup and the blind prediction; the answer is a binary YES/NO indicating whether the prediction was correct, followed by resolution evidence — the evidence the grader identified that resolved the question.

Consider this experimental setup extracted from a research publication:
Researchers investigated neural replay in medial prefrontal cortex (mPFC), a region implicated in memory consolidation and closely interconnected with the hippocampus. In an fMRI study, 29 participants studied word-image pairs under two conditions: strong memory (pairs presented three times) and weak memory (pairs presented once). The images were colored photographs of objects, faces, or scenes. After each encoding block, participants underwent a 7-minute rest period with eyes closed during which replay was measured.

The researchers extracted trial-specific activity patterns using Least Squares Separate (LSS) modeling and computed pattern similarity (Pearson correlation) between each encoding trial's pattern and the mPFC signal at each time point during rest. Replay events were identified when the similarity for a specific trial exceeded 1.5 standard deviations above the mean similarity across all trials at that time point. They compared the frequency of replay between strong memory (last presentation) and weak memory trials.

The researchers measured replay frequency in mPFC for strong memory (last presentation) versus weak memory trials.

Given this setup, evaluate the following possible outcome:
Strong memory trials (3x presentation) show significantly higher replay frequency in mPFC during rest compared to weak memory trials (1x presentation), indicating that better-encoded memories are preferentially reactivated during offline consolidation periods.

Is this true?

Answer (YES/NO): YES